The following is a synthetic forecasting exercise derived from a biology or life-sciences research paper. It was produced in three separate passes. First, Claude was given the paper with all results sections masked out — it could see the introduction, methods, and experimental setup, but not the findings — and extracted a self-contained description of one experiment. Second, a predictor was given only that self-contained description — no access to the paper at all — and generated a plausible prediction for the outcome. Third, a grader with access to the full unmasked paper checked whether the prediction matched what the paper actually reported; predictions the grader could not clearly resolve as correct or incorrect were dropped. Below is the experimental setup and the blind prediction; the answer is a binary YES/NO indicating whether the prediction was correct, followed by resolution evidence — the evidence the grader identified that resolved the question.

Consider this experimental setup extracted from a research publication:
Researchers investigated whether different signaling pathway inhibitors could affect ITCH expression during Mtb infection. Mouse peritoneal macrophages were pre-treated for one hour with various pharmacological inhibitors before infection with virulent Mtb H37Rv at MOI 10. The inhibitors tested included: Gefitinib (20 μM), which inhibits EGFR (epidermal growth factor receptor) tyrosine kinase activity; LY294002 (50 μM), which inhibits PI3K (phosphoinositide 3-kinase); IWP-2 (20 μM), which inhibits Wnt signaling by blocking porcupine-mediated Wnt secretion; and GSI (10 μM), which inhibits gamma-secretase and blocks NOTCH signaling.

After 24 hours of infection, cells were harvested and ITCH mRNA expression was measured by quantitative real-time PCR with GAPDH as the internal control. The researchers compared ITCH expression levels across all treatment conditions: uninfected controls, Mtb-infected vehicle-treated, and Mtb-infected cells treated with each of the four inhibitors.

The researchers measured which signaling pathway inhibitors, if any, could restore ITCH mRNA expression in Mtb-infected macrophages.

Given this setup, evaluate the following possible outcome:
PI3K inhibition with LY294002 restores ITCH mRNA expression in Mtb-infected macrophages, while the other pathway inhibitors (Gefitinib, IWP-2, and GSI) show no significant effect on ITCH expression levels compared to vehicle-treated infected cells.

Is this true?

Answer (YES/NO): NO